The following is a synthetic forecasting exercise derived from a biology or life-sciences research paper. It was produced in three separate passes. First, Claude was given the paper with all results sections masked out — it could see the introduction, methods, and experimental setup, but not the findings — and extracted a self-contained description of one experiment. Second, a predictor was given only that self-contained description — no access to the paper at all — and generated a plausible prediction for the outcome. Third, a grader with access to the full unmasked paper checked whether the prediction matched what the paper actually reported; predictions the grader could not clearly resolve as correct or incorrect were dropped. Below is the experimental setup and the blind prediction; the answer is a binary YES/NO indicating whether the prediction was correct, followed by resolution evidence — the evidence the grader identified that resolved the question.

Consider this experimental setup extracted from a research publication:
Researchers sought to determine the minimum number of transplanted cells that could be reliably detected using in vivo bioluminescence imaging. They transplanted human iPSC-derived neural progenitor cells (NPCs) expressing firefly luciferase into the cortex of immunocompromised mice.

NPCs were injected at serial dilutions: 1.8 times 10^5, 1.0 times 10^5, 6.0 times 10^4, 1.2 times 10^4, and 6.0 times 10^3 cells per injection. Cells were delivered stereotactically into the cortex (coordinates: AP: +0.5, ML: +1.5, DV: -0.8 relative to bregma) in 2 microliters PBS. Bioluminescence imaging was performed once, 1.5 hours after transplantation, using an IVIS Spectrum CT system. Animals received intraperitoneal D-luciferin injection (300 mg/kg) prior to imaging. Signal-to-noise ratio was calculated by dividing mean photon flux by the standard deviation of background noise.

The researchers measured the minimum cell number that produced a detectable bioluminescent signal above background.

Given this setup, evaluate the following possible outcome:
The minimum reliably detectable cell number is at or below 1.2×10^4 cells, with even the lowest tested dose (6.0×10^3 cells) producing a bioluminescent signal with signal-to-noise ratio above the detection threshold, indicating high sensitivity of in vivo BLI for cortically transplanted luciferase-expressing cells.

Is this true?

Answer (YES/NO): YES